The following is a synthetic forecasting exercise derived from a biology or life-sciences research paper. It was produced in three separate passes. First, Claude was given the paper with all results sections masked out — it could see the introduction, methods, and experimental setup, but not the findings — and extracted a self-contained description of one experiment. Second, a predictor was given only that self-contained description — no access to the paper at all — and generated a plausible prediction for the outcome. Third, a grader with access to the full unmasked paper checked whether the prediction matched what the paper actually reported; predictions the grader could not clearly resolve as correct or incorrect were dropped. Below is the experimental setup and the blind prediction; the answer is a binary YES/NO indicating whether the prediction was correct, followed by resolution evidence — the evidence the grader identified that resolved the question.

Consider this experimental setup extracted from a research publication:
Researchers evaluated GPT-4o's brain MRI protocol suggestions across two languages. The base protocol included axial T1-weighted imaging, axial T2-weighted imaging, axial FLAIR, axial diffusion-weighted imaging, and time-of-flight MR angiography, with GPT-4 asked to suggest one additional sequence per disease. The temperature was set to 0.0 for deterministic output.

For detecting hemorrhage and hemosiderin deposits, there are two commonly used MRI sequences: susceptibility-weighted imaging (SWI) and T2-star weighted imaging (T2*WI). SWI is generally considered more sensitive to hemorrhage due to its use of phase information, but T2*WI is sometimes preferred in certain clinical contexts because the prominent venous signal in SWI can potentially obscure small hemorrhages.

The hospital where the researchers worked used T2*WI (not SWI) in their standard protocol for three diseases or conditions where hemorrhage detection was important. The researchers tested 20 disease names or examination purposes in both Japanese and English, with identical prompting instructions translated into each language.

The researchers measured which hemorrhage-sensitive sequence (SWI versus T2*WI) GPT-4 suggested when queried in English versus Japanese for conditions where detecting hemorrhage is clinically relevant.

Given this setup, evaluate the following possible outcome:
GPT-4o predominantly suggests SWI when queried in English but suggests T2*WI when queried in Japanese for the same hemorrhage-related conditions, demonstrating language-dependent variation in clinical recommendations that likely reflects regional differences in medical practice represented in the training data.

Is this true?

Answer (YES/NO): NO